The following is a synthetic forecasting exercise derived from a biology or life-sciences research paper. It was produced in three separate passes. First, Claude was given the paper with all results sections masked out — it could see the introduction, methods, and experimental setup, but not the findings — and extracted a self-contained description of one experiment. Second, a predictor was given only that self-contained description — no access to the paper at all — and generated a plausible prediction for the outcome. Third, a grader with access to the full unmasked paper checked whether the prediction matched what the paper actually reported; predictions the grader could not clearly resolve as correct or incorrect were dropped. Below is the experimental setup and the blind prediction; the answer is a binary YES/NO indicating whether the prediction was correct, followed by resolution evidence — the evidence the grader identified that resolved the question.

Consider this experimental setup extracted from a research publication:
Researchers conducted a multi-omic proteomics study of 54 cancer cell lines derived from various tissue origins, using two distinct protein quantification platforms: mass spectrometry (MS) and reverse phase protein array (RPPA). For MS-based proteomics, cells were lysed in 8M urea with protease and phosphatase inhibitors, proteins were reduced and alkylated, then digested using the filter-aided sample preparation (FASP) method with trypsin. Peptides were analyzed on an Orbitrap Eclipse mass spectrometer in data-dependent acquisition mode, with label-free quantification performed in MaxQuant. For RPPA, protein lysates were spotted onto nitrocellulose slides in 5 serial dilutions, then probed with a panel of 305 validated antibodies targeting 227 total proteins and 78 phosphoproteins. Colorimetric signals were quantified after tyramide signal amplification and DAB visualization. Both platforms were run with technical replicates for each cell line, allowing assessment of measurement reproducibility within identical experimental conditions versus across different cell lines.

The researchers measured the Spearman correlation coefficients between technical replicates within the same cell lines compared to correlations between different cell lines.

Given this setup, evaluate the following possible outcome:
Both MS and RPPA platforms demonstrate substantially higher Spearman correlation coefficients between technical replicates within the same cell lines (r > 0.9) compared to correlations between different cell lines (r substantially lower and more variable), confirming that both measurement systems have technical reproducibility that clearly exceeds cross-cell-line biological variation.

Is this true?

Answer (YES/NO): NO